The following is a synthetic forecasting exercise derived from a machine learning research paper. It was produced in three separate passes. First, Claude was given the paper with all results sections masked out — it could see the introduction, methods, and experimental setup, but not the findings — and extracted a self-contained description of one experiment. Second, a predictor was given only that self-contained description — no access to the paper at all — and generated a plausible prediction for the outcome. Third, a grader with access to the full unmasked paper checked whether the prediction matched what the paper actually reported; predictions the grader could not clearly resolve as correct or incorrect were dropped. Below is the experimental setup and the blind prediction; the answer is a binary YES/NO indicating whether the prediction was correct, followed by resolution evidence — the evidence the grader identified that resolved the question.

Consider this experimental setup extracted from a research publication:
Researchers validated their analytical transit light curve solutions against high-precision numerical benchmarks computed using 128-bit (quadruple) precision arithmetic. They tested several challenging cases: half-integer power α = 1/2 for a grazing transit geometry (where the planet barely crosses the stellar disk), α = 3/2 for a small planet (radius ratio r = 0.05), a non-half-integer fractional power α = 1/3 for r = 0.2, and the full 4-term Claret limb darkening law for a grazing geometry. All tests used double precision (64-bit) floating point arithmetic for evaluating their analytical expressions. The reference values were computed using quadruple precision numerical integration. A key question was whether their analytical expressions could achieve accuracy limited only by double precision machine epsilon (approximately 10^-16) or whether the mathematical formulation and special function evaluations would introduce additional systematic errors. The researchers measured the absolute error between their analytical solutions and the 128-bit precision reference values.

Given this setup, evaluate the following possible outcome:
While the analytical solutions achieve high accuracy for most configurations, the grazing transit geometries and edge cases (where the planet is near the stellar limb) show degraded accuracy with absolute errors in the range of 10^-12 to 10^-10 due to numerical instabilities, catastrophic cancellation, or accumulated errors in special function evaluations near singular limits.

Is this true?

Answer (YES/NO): NO